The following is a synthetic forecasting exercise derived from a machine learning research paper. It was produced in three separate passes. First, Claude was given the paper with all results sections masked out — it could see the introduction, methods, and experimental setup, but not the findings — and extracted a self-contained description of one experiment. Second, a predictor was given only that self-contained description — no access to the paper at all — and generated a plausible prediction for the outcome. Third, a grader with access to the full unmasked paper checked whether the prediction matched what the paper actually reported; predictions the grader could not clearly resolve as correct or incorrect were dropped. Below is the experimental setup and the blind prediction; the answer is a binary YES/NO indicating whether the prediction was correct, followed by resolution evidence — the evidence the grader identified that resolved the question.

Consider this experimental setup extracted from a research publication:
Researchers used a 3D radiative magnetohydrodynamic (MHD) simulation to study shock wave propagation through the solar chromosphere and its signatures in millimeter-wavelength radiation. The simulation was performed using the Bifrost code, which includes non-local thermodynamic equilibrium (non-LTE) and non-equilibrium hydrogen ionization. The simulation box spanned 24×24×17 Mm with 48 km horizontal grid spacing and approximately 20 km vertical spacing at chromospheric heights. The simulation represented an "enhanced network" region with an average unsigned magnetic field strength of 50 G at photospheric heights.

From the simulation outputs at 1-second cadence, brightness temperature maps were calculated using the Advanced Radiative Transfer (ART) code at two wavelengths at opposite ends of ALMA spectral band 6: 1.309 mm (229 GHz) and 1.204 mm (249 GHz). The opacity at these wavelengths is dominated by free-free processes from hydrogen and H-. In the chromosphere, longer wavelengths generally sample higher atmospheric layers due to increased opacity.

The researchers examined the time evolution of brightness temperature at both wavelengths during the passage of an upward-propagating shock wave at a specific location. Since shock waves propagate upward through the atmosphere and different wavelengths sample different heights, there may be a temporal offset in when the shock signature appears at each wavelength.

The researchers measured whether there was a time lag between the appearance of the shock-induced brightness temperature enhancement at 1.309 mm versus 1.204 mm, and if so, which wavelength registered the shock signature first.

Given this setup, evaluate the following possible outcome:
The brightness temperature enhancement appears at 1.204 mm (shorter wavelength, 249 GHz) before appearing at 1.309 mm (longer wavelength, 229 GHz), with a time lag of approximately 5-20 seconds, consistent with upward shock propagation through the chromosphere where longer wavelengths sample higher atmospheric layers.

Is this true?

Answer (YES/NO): NO